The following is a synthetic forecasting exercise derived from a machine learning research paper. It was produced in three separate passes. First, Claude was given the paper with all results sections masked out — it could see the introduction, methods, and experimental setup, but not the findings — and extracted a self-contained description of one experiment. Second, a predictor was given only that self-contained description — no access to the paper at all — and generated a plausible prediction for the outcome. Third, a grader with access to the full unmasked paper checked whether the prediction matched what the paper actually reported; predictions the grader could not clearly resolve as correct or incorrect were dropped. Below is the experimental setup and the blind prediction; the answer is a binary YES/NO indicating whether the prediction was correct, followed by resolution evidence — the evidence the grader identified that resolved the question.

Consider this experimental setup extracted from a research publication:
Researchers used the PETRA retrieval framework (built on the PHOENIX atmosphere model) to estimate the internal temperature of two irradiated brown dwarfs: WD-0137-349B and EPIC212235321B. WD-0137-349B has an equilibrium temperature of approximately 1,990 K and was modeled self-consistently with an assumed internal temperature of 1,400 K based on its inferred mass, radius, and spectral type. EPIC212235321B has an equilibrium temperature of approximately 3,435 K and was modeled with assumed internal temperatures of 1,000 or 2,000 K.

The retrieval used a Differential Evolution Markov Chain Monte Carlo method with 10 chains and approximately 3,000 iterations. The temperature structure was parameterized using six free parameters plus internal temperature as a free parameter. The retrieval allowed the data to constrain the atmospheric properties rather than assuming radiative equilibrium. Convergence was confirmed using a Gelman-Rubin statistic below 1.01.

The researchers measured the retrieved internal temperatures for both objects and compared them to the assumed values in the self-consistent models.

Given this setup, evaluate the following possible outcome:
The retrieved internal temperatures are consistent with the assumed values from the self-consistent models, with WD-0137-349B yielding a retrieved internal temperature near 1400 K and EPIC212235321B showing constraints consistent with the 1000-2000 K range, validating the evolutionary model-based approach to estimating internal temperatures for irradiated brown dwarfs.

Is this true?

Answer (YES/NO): NO